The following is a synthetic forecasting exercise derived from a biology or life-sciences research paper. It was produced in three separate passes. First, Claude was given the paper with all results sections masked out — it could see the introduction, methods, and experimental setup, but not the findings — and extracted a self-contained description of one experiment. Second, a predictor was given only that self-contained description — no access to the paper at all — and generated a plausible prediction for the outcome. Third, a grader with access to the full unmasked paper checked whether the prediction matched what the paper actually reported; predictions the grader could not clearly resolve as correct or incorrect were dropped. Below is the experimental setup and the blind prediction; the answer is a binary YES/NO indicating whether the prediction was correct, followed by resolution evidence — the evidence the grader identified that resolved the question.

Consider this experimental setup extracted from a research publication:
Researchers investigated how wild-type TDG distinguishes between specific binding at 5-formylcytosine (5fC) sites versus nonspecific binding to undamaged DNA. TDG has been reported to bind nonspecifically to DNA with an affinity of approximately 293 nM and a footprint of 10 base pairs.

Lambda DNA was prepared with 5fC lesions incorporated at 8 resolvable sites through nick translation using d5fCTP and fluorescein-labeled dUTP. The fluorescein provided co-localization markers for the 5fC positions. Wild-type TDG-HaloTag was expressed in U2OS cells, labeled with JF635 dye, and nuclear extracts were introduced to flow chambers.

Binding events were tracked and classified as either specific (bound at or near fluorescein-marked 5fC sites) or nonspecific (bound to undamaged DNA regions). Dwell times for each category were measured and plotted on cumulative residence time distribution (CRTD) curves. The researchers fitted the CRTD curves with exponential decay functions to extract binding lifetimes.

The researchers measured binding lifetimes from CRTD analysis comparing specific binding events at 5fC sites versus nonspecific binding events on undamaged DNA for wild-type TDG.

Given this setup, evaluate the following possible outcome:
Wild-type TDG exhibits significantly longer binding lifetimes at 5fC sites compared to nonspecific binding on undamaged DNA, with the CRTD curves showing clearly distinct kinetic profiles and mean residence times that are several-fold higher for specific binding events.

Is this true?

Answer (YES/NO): YES